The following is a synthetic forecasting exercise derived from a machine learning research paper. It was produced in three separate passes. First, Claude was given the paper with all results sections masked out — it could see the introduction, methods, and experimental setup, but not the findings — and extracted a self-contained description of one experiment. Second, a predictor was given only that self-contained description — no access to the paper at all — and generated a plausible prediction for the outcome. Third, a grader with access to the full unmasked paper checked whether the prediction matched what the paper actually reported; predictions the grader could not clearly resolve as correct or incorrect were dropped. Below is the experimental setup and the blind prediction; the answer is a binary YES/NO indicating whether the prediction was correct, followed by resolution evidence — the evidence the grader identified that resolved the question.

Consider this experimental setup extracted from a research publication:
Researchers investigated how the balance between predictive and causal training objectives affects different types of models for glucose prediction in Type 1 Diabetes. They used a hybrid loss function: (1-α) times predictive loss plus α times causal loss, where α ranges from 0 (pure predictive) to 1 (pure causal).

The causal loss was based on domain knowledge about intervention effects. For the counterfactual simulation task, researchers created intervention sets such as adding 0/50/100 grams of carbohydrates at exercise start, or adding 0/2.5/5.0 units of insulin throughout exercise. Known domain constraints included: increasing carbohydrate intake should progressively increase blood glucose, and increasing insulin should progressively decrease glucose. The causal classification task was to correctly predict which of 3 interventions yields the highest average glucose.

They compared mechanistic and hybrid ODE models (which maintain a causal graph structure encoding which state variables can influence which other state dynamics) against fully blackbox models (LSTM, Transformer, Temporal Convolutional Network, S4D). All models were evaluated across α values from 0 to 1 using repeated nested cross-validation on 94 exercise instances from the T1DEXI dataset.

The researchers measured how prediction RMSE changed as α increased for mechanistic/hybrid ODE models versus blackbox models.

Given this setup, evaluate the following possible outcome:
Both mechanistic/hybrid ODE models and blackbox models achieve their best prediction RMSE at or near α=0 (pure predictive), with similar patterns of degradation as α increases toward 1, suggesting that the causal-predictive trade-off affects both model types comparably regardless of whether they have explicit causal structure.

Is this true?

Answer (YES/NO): NO